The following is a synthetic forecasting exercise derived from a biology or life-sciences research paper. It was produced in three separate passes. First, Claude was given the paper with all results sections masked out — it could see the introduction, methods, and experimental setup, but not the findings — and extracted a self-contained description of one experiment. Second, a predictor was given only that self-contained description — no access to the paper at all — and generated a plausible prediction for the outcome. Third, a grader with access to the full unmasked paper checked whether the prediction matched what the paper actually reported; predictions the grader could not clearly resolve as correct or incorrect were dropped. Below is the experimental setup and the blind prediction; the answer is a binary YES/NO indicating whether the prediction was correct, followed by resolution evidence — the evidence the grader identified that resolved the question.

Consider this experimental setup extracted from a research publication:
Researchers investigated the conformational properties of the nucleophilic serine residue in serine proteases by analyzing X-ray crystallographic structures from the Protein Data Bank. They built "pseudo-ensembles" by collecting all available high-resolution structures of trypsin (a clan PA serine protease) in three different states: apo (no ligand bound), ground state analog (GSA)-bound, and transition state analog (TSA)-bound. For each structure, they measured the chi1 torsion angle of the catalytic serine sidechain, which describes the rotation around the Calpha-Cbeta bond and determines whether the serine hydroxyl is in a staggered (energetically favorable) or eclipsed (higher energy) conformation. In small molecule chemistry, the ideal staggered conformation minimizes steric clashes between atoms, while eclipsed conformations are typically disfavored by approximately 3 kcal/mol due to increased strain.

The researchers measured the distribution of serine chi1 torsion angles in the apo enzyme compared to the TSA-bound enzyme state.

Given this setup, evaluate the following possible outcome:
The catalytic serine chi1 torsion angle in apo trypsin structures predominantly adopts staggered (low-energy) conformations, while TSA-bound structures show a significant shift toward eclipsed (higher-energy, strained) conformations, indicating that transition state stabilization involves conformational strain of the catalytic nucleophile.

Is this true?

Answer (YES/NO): NO